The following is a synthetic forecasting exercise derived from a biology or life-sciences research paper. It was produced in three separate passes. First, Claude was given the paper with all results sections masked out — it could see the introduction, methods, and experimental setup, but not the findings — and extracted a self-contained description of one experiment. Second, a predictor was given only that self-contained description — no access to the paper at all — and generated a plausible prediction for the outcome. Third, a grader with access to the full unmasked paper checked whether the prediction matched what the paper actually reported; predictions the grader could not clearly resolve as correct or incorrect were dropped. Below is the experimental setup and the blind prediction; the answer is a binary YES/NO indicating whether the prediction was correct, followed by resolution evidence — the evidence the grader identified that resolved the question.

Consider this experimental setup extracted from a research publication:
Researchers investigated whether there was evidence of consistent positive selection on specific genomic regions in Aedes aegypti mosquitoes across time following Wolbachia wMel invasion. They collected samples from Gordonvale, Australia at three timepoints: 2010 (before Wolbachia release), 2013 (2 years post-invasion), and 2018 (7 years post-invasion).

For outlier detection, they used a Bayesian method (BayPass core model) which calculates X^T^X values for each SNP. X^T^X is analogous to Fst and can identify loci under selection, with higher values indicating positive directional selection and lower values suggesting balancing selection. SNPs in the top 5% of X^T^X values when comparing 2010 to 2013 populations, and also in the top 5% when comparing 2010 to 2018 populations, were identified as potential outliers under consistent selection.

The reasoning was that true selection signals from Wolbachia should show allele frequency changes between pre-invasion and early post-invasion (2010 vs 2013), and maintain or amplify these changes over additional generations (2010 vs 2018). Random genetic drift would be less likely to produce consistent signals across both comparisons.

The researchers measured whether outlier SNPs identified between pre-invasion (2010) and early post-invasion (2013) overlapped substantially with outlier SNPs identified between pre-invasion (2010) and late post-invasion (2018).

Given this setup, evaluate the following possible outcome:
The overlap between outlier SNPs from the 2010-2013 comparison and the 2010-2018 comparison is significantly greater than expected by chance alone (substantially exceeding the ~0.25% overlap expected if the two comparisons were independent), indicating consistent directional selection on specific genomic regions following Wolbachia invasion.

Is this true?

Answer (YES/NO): YES